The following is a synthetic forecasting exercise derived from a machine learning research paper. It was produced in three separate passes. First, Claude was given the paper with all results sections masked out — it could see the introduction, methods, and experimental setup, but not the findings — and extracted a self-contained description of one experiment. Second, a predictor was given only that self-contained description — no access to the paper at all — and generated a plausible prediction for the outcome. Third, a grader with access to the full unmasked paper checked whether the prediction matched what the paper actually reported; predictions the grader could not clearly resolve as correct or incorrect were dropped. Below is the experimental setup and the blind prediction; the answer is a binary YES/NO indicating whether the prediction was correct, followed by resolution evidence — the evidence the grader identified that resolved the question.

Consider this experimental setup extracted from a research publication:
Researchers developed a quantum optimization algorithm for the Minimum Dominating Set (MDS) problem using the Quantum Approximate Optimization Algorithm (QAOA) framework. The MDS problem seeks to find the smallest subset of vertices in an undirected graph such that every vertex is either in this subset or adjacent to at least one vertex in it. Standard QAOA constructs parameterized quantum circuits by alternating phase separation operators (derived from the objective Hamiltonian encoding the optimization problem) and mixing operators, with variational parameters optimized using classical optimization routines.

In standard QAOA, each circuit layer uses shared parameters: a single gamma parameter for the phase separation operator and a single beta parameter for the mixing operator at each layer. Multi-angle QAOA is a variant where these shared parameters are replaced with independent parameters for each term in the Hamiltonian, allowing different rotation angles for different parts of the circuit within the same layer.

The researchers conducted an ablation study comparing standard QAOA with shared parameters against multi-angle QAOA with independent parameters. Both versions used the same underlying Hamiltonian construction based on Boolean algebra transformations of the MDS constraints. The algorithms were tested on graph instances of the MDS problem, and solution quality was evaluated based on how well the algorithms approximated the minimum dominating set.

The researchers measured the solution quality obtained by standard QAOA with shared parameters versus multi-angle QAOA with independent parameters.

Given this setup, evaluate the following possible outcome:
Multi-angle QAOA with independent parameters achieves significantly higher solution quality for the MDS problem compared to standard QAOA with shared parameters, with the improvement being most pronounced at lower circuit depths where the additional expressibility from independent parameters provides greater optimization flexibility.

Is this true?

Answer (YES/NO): NO